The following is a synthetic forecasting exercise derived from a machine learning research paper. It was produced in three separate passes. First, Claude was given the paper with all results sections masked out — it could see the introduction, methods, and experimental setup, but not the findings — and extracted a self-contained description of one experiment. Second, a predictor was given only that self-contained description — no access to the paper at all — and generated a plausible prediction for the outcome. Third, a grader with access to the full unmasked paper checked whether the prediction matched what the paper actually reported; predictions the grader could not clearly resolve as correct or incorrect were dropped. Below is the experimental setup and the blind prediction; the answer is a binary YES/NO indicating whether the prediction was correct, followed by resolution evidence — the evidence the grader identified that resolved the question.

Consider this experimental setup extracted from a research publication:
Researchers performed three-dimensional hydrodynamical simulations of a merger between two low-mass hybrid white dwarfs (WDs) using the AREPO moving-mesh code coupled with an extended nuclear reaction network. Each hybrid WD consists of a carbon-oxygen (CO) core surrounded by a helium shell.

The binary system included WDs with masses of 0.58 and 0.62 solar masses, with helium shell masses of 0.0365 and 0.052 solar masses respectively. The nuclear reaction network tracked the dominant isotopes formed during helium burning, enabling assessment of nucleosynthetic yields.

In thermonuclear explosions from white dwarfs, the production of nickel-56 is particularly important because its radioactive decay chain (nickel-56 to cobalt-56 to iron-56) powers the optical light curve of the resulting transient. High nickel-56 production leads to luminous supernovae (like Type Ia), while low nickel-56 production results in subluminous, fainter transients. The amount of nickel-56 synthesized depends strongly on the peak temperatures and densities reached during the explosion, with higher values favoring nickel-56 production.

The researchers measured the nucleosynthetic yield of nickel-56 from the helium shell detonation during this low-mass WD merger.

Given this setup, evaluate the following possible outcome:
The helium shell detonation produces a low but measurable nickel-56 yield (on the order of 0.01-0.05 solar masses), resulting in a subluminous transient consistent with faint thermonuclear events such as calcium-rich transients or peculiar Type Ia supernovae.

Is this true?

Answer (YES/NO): NO